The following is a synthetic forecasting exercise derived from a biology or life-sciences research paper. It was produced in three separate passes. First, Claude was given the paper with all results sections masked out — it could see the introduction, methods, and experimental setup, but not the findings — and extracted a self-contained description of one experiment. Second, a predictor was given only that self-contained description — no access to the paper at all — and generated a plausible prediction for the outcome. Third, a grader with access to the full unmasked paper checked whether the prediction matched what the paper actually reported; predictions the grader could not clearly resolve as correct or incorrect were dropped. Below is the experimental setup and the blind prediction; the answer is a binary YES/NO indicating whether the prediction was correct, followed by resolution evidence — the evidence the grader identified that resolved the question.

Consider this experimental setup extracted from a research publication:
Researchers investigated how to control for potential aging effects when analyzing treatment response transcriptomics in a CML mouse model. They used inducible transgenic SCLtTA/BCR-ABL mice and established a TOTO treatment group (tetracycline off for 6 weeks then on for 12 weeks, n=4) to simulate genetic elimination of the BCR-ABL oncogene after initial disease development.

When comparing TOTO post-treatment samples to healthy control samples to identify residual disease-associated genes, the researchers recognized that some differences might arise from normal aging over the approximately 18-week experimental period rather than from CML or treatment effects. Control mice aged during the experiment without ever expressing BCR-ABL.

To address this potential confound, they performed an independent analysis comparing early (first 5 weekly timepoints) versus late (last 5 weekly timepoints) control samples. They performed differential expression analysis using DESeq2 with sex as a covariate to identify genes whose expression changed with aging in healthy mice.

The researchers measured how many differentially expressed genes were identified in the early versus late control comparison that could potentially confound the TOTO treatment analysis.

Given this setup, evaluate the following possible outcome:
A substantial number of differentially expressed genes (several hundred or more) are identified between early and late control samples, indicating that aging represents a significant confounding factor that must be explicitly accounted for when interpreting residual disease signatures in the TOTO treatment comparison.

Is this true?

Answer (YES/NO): NO